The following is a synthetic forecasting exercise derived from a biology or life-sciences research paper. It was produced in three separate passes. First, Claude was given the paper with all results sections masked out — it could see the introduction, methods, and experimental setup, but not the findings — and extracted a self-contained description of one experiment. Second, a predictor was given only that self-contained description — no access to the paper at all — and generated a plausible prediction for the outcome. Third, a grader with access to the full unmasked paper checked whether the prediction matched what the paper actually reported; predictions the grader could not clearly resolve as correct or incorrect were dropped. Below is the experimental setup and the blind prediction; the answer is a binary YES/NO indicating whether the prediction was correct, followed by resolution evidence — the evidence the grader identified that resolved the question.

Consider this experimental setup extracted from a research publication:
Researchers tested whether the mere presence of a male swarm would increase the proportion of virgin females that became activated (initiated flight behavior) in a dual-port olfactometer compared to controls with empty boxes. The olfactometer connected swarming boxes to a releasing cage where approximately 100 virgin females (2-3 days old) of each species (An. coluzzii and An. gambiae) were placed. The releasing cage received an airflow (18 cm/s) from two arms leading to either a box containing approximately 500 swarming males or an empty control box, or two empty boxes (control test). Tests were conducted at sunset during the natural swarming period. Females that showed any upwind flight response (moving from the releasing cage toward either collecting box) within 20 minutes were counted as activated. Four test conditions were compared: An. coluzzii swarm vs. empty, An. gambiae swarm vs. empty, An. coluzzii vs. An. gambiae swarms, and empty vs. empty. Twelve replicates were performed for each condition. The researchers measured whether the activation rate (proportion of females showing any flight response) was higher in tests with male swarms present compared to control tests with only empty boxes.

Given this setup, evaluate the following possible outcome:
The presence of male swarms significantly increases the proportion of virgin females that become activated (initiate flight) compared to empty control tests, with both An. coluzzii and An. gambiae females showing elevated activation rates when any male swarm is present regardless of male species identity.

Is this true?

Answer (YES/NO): NO